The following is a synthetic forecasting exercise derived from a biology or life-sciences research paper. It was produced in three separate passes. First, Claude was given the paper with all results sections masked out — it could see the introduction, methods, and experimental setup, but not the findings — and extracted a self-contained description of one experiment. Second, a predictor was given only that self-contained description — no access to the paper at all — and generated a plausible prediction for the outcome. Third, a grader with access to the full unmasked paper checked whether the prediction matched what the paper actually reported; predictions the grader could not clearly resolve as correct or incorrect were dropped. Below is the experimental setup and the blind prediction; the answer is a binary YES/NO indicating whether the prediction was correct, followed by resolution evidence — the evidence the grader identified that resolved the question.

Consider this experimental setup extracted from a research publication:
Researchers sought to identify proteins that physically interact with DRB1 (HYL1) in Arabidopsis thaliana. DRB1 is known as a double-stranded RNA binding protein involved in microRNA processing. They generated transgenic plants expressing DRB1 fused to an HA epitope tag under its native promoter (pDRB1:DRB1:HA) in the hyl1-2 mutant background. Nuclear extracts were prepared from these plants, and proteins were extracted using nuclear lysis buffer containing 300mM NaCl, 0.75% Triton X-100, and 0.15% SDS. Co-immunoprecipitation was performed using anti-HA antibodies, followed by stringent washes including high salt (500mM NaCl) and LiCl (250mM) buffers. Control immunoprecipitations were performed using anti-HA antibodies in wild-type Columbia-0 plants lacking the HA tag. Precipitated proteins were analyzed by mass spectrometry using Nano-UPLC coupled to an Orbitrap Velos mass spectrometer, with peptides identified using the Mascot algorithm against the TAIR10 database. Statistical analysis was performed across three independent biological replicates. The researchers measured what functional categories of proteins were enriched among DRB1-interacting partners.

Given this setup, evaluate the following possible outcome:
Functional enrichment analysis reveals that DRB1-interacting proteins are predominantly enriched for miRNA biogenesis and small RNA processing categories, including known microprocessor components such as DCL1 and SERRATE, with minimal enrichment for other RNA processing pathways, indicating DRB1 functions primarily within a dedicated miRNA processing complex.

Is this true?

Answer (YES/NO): NO